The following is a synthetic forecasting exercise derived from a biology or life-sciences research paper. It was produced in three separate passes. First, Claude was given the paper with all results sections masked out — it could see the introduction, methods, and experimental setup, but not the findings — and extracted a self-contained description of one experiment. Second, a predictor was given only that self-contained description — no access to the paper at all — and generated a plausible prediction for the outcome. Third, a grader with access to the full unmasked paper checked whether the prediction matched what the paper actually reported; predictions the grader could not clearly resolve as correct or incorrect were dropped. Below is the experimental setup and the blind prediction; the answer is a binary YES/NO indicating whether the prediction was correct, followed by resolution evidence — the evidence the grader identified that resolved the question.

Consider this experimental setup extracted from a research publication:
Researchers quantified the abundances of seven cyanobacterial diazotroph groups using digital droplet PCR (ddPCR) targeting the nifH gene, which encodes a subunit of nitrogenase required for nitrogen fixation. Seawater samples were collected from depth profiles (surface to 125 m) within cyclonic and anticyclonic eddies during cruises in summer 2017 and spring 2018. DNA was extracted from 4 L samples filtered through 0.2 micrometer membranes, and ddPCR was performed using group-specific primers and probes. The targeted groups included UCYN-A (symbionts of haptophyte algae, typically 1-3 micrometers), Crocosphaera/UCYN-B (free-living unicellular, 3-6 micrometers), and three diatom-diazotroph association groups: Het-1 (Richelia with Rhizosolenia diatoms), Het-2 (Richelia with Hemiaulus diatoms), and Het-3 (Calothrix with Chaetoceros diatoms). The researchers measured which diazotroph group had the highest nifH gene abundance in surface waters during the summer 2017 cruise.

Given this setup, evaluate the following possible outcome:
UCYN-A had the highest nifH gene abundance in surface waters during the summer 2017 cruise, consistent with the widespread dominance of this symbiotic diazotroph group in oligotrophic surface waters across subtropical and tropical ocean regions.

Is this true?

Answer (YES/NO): YES